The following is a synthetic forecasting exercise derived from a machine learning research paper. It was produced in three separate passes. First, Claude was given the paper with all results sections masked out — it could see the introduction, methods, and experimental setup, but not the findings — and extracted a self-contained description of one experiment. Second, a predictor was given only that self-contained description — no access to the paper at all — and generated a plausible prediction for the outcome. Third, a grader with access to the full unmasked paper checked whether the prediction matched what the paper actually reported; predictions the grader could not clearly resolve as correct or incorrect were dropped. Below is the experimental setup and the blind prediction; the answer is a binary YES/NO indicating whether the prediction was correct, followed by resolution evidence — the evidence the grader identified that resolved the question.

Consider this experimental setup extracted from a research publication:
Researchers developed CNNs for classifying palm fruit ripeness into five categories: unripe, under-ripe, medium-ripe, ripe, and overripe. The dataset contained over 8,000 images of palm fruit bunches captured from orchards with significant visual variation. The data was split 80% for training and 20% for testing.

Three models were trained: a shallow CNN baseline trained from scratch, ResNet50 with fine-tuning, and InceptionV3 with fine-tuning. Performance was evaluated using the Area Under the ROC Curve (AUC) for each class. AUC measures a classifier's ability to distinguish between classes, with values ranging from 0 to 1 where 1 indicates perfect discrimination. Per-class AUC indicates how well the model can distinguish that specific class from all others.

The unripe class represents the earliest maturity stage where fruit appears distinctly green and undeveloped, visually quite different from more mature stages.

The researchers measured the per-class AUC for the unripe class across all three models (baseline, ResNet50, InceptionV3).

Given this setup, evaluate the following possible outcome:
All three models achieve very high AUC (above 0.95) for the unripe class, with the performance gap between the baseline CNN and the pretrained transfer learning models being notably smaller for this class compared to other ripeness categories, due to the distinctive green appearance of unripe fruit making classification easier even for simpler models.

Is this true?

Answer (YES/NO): YES